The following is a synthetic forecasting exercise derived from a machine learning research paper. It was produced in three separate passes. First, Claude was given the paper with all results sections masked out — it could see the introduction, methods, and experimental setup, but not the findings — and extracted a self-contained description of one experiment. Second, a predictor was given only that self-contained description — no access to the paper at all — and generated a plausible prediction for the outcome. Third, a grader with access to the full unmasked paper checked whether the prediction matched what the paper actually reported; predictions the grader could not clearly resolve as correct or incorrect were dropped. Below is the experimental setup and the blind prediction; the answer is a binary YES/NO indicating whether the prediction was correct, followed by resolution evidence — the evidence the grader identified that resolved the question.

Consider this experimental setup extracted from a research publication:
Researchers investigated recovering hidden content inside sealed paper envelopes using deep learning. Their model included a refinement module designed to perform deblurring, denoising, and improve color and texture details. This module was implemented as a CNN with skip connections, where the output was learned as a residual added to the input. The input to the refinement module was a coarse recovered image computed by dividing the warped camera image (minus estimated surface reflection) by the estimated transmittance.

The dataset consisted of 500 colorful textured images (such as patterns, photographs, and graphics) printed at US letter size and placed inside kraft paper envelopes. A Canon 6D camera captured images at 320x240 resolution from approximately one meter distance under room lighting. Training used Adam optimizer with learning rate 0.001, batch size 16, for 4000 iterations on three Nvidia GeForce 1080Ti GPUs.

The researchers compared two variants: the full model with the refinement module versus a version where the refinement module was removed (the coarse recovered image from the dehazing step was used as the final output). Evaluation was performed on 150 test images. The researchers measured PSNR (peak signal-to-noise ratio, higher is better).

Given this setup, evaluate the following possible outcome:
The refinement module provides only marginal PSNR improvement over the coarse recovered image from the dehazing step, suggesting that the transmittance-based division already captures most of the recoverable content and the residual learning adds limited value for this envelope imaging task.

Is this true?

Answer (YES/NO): NO